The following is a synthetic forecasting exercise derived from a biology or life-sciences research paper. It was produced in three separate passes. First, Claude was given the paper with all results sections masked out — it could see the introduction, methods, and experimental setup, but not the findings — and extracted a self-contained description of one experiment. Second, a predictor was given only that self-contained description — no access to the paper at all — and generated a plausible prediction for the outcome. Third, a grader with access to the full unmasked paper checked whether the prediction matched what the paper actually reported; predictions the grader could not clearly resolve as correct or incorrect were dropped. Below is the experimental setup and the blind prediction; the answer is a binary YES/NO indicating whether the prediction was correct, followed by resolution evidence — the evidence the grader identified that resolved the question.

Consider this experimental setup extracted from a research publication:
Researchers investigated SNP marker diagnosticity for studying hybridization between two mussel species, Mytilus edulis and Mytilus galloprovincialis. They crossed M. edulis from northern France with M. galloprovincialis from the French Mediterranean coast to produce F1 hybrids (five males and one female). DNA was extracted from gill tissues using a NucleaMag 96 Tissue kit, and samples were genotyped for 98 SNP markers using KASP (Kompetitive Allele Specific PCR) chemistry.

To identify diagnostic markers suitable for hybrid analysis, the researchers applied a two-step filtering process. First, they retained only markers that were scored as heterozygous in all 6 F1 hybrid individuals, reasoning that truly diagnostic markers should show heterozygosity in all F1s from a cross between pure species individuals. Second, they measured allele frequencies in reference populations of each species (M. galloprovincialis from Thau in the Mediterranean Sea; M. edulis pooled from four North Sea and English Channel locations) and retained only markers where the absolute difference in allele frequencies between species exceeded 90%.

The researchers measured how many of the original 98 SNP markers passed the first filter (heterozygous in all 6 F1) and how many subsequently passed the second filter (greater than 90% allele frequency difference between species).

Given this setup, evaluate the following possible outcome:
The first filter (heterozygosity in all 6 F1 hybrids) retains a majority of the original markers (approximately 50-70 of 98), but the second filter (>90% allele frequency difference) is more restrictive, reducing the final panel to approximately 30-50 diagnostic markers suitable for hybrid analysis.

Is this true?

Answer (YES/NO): NO